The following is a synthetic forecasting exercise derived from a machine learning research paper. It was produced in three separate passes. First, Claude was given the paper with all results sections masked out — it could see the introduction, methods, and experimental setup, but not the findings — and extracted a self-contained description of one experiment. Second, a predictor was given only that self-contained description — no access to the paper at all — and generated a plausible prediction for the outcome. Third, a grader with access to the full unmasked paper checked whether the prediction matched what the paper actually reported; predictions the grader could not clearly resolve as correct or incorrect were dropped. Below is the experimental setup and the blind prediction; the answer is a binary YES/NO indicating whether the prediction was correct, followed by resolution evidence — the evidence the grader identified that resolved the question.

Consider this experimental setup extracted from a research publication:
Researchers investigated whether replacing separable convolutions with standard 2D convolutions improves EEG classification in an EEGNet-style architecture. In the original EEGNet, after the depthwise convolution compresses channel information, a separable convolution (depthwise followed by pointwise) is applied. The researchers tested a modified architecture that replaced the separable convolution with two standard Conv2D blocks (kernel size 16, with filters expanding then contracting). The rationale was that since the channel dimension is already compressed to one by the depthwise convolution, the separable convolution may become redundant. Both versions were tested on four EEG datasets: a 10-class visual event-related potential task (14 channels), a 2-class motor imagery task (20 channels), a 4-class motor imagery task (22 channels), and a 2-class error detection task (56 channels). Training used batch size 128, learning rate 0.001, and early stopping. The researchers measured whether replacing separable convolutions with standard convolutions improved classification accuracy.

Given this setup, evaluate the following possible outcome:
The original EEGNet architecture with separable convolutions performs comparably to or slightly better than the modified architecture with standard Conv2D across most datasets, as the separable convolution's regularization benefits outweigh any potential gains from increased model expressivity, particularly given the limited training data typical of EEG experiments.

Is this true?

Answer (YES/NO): NO